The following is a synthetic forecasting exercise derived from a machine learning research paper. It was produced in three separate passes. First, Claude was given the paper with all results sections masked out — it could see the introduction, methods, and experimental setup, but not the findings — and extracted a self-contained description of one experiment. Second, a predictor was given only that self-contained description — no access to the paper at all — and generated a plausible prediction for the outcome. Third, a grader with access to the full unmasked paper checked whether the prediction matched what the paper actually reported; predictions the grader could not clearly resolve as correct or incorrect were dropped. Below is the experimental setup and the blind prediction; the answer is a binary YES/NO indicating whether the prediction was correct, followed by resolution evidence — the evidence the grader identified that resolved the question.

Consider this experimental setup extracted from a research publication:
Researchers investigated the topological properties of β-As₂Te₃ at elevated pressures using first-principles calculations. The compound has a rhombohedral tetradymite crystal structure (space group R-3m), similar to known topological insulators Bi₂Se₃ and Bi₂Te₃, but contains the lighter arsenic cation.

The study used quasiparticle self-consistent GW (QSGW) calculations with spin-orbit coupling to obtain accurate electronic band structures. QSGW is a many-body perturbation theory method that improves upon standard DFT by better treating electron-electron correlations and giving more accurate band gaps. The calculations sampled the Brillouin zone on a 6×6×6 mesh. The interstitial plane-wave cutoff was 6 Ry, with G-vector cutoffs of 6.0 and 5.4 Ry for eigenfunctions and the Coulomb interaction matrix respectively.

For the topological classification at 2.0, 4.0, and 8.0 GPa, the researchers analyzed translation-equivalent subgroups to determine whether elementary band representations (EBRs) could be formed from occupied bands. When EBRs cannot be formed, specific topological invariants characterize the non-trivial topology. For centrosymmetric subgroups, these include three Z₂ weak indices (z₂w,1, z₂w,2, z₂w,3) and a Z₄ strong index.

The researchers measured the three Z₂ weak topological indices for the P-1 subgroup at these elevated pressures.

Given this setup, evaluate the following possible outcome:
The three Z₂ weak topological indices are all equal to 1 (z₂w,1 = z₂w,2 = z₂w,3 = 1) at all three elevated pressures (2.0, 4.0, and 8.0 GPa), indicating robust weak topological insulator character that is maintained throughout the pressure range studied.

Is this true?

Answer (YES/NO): NO